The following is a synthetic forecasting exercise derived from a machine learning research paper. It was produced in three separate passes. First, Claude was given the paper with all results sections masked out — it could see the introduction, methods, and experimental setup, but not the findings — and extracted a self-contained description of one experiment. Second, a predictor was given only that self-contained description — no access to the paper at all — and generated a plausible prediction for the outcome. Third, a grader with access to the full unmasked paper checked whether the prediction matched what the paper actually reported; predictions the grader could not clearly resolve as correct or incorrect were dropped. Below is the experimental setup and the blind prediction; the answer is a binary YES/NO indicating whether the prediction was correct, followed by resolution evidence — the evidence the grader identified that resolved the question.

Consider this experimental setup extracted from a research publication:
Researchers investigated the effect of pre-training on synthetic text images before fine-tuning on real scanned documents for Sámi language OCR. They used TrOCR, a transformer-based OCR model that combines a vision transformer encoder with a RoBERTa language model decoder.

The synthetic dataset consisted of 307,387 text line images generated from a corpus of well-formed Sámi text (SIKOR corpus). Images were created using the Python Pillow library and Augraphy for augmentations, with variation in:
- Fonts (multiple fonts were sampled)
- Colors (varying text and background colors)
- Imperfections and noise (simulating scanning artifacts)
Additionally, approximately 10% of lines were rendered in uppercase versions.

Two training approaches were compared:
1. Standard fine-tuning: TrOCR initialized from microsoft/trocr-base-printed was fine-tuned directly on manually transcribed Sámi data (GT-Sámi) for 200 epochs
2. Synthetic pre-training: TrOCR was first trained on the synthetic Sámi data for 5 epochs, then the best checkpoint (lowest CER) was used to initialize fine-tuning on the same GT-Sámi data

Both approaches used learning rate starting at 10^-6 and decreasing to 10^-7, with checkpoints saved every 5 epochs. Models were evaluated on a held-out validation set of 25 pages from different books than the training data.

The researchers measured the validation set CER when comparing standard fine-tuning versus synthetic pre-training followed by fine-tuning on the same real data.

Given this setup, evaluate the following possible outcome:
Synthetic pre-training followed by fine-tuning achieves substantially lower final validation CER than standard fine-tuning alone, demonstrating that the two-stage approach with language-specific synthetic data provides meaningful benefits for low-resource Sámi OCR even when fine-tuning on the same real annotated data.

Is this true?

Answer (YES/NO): YES